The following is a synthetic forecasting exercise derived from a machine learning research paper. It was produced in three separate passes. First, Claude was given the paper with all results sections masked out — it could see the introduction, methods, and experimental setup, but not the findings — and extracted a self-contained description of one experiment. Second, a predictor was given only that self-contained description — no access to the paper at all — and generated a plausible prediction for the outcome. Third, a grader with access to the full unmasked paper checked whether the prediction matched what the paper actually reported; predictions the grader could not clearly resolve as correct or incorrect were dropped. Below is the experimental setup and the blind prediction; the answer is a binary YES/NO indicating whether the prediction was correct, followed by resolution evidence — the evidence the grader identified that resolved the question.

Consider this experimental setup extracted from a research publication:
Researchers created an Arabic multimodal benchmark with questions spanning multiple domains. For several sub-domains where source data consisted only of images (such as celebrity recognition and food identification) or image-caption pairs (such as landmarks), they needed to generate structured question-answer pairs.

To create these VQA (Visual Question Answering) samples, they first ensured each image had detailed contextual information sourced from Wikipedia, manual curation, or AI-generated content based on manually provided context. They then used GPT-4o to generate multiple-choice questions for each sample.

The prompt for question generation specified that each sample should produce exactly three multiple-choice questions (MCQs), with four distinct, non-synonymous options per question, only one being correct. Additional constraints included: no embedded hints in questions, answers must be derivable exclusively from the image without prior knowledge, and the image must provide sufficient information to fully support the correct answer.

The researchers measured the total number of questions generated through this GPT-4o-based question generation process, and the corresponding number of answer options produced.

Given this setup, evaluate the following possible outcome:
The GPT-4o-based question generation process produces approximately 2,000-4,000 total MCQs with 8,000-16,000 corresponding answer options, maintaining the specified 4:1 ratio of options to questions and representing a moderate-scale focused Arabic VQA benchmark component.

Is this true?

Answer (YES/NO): NO